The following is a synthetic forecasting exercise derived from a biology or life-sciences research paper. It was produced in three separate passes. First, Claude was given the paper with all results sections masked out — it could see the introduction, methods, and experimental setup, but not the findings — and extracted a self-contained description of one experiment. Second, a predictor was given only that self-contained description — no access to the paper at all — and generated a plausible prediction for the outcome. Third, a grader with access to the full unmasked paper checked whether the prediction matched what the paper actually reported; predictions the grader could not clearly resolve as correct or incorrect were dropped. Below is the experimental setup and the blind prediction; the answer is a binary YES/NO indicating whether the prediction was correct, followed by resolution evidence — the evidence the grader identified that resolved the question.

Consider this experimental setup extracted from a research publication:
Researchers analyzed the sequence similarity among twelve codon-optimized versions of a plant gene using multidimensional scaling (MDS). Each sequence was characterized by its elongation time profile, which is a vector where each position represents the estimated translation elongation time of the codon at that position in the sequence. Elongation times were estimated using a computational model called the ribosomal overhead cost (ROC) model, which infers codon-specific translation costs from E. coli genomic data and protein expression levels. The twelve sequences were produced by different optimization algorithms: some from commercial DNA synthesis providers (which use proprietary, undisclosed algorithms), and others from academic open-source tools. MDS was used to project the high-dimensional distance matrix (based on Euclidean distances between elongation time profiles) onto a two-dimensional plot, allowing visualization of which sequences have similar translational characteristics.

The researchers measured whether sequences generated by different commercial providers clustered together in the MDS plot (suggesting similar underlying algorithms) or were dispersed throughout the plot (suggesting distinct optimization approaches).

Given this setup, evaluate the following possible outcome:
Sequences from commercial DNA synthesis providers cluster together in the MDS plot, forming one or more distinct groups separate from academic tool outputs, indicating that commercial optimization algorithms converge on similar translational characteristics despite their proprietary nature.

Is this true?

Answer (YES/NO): NO